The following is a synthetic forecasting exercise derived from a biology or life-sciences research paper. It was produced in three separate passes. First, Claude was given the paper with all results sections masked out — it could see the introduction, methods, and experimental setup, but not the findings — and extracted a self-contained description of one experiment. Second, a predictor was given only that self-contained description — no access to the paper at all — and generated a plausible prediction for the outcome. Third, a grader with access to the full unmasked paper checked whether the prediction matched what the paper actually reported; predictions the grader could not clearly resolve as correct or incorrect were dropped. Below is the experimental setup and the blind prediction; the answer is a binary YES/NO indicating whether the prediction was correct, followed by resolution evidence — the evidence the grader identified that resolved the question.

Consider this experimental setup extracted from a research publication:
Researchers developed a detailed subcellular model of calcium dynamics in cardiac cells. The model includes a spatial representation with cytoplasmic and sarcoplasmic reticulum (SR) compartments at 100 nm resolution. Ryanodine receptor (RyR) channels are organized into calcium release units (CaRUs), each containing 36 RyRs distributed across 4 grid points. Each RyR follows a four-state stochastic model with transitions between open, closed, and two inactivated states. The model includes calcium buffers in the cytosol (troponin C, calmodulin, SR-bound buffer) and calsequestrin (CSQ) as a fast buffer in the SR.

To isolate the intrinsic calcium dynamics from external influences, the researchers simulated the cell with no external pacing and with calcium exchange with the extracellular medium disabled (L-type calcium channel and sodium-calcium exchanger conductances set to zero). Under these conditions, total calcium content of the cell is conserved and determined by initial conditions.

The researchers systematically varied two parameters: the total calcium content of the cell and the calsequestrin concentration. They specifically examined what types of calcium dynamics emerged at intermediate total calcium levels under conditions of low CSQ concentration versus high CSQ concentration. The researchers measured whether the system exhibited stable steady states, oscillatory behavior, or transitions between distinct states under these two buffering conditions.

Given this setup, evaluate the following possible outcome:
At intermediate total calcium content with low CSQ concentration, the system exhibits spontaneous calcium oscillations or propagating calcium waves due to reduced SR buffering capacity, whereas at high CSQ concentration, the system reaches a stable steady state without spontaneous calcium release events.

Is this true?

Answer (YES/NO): YES